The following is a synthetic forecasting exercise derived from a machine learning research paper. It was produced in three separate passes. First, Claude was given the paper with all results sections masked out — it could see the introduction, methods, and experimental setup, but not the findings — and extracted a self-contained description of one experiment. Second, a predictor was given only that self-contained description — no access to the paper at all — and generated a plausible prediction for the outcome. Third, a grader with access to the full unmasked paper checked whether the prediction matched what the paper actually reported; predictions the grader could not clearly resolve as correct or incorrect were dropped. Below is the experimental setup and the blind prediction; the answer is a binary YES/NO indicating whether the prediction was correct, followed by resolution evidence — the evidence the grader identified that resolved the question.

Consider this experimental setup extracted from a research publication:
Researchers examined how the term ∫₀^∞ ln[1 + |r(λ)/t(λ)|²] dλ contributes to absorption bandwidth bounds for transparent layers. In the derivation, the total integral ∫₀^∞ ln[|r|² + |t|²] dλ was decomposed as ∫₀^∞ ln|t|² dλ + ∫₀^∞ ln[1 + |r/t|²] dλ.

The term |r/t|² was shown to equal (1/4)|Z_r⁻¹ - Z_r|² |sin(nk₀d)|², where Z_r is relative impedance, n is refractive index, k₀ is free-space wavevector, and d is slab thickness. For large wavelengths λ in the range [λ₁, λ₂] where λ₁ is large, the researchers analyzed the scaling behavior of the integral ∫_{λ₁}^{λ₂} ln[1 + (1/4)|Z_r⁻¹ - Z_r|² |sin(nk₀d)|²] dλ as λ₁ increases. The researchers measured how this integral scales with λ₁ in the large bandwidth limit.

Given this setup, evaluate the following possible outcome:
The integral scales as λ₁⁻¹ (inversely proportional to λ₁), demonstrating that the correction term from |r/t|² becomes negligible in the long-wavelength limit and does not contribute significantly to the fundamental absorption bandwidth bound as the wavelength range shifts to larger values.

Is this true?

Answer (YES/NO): YES